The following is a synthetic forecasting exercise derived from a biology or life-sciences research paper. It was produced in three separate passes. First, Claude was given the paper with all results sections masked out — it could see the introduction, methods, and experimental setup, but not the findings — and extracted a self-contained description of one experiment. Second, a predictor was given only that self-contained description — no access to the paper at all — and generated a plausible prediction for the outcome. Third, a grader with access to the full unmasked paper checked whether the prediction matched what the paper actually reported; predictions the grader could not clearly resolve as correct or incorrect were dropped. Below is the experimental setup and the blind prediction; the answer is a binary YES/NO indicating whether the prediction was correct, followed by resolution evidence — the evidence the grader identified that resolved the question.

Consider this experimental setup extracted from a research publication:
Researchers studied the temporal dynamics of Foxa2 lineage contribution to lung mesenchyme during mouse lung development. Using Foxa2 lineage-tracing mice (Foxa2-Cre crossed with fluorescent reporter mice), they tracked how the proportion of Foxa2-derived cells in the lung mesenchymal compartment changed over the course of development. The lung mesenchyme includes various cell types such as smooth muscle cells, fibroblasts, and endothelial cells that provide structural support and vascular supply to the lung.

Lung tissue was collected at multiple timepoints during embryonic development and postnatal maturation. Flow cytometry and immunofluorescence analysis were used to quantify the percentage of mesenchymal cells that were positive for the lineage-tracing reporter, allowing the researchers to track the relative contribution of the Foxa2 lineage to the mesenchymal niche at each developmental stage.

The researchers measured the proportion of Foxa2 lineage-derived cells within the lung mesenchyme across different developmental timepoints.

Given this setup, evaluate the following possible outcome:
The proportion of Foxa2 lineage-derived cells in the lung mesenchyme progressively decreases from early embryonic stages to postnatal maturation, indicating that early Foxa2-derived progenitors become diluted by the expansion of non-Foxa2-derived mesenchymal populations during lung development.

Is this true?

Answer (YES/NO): NO